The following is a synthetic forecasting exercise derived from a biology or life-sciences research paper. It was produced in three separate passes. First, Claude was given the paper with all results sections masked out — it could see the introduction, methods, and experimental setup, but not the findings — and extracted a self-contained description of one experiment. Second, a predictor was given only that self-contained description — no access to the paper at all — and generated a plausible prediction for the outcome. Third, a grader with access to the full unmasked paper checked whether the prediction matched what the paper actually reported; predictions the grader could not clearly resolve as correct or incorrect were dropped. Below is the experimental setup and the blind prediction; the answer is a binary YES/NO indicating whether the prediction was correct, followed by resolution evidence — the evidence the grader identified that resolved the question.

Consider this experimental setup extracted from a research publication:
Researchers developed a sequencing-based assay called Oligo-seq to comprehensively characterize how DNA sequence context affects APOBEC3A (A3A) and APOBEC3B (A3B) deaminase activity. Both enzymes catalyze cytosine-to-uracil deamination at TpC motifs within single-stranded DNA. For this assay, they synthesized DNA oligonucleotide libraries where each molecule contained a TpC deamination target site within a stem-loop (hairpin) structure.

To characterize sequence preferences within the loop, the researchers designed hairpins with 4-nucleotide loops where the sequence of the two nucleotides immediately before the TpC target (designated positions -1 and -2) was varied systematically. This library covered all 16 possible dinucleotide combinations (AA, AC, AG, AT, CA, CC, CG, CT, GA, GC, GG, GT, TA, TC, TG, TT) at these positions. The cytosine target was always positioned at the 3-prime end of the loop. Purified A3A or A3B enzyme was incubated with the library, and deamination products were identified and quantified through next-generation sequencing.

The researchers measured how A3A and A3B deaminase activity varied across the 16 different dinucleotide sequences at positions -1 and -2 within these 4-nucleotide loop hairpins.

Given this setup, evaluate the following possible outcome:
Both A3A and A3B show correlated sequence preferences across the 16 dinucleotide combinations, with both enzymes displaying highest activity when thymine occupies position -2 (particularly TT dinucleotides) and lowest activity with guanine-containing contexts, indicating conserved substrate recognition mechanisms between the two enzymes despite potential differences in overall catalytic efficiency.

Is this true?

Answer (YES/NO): NO